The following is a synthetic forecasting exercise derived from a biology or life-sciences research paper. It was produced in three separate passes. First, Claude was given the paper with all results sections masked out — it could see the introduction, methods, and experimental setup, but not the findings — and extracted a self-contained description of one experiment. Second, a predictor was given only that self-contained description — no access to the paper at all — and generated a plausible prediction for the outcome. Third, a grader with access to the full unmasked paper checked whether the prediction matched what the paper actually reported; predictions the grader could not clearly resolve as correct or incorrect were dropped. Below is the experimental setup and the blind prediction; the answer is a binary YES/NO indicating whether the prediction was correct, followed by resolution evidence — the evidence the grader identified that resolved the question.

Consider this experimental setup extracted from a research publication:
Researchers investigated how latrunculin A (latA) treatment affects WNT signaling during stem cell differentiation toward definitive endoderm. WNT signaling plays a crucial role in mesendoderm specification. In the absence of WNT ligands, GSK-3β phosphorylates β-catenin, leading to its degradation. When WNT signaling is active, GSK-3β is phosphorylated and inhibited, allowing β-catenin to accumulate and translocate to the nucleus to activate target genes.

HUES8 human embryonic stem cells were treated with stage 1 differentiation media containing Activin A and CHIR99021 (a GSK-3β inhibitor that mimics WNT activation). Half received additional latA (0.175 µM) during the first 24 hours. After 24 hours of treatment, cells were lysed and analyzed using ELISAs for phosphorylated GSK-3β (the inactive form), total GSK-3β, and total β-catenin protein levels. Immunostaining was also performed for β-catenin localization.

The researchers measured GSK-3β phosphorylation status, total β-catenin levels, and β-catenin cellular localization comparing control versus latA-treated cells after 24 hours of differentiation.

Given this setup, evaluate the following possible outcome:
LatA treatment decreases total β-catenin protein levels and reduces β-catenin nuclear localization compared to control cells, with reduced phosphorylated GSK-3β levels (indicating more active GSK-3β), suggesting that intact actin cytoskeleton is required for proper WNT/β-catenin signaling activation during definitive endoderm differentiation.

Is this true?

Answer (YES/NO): YES